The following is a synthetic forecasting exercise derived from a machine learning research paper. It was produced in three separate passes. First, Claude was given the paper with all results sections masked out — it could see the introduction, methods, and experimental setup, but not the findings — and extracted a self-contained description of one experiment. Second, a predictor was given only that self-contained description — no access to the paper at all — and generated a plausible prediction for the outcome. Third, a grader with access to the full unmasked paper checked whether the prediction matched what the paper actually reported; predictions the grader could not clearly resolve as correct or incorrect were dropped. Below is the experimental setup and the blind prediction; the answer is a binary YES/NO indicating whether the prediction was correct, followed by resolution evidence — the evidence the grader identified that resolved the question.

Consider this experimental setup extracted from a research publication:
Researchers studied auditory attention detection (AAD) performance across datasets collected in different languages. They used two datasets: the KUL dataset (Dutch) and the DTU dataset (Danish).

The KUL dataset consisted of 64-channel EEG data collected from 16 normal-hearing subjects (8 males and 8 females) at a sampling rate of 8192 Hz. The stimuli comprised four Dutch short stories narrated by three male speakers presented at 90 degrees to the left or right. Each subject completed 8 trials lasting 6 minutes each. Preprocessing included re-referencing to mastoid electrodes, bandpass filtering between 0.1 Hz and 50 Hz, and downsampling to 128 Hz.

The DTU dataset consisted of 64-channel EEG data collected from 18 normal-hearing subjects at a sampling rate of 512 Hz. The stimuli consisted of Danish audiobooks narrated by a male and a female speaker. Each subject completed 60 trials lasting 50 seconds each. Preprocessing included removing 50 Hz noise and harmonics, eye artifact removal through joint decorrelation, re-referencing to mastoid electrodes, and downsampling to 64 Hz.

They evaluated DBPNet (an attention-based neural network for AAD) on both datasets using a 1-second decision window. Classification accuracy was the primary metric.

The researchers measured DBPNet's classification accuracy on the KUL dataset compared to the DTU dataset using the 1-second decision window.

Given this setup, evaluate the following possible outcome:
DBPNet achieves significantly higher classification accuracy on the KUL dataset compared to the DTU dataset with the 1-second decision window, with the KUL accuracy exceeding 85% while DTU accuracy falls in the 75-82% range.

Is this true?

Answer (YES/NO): YES